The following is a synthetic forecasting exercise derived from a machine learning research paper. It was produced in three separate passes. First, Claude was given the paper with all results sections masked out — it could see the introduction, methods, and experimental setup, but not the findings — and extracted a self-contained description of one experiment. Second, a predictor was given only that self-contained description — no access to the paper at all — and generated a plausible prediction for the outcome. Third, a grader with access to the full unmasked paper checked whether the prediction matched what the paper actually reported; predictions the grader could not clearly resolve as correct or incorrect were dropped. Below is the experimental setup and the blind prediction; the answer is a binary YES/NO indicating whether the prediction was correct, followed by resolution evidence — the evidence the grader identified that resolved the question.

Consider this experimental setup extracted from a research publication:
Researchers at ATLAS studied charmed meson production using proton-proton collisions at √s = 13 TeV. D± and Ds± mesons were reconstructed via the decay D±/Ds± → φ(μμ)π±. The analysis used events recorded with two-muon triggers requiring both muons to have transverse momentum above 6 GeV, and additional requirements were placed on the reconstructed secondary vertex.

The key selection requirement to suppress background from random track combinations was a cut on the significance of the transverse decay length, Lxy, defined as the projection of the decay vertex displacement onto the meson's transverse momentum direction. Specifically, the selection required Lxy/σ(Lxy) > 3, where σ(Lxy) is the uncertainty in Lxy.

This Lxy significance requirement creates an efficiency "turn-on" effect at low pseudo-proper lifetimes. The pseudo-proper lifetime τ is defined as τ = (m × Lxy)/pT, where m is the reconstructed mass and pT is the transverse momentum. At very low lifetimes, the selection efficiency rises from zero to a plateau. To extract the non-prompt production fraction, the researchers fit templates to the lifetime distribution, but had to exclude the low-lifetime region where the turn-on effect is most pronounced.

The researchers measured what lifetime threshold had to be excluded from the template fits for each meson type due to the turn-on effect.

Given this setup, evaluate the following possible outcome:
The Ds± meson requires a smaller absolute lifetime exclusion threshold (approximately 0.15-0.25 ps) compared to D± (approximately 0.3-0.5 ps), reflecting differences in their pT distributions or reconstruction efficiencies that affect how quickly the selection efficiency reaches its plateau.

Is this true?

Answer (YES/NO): NO